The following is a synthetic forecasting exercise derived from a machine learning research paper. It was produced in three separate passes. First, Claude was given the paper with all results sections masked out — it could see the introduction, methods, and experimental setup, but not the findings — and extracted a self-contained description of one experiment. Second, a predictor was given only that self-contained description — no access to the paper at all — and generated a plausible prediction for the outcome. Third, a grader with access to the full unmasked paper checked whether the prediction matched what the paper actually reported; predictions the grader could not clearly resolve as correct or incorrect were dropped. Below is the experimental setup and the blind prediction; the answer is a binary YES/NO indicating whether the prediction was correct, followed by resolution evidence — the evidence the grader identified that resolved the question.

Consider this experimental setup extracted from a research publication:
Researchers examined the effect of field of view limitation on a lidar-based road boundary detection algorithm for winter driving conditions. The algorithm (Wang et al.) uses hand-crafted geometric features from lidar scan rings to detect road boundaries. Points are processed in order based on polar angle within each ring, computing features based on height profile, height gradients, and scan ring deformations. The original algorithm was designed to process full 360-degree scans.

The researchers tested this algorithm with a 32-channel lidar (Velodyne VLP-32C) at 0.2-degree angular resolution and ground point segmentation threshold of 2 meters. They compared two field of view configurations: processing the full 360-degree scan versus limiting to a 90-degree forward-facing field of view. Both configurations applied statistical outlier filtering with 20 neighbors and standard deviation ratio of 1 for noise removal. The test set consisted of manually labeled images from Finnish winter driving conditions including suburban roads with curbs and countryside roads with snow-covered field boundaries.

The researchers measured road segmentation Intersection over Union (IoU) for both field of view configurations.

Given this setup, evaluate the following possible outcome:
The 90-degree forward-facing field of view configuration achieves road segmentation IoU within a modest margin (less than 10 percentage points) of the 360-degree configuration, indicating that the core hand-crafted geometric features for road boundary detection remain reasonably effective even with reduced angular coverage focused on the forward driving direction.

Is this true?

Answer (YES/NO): NO